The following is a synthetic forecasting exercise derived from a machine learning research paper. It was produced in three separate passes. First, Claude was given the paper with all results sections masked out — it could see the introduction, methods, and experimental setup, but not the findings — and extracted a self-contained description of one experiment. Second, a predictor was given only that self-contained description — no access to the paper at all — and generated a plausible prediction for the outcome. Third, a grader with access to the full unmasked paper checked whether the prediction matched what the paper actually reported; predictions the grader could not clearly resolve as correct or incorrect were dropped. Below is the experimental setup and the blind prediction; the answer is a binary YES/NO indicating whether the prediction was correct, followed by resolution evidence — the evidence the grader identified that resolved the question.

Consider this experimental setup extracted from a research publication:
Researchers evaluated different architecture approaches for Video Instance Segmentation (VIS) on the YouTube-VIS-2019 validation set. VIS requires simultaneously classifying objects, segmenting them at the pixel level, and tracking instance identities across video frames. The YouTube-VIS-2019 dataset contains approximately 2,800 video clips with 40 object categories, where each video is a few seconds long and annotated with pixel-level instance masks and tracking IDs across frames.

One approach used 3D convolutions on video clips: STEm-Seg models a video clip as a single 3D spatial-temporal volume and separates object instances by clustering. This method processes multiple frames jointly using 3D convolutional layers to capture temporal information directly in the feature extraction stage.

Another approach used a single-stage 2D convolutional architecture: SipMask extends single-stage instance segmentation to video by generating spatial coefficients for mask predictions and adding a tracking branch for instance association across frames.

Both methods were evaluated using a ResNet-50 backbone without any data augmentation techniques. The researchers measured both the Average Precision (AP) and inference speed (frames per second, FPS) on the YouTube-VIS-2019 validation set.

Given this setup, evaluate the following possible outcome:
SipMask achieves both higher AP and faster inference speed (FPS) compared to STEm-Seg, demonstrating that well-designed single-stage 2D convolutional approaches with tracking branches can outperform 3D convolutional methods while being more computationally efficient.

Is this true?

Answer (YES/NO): YES